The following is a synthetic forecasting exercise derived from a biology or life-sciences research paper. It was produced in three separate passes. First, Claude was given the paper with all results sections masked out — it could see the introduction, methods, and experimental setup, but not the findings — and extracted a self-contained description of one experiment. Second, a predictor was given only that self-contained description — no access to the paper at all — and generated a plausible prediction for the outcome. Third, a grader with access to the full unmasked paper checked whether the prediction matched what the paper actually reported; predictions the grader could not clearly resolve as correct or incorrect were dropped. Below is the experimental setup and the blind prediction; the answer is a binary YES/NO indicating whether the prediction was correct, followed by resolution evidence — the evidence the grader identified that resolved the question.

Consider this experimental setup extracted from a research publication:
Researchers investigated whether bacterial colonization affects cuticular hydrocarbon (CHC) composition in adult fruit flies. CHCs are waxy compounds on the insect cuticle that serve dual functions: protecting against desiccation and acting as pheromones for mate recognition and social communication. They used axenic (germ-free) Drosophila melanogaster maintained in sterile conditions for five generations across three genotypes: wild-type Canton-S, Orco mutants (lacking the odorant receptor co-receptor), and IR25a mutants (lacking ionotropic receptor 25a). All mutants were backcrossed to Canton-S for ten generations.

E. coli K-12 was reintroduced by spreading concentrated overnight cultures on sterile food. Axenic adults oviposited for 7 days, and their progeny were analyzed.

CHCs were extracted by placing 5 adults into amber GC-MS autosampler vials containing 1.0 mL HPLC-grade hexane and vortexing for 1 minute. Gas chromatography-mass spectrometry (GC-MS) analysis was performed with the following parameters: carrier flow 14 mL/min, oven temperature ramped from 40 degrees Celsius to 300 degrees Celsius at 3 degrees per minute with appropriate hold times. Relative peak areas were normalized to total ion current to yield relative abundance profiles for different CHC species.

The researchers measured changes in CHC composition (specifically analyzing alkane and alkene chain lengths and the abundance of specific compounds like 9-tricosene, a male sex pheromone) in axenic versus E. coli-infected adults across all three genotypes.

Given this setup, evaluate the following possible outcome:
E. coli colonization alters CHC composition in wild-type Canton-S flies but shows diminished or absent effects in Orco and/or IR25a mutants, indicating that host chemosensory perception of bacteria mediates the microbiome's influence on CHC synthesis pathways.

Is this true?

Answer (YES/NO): YES